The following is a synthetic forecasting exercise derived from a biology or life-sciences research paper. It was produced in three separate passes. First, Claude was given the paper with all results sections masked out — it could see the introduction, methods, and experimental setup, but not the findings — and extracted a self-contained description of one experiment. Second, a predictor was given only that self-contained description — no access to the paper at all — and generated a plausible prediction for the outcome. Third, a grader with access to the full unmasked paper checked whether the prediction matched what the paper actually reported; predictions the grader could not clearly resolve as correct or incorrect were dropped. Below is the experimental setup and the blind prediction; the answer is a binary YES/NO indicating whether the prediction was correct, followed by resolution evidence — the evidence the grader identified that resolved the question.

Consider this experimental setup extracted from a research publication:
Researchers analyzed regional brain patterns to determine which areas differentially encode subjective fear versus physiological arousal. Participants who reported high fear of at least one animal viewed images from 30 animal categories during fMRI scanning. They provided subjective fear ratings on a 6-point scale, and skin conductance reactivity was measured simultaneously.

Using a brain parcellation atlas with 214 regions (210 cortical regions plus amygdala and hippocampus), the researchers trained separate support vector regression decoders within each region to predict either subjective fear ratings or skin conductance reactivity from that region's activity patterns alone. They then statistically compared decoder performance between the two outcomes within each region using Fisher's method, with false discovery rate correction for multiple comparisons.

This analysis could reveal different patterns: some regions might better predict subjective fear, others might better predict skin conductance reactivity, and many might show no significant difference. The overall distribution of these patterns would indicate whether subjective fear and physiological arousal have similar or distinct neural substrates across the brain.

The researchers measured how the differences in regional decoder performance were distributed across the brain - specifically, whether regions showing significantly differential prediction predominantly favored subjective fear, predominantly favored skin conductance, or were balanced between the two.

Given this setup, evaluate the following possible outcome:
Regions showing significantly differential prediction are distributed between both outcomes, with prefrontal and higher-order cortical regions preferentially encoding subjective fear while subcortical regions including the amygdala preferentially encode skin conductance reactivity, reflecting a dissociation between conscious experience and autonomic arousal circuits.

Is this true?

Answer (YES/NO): NO